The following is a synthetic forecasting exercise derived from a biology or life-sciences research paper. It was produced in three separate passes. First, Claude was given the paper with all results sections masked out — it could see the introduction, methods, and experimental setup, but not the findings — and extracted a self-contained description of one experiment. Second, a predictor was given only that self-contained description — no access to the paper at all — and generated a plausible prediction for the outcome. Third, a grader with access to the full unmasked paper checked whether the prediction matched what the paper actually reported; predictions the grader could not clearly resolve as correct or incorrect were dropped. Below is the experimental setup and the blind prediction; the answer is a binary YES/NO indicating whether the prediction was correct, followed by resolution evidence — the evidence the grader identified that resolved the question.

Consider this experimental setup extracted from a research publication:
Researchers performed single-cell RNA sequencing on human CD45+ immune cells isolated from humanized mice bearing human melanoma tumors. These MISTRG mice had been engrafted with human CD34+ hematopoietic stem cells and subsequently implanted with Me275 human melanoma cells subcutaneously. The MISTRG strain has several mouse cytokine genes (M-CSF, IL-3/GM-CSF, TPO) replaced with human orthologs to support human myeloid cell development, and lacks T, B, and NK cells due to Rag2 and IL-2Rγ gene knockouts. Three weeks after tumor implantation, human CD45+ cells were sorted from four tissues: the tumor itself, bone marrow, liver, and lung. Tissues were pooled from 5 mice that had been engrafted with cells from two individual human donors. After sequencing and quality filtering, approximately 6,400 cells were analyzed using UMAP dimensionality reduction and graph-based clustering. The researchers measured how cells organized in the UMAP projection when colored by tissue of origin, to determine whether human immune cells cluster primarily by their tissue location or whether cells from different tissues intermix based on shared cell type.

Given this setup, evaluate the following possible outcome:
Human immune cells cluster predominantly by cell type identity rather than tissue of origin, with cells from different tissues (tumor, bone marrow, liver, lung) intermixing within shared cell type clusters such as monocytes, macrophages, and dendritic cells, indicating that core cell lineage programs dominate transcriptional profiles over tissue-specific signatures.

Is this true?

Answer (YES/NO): NO